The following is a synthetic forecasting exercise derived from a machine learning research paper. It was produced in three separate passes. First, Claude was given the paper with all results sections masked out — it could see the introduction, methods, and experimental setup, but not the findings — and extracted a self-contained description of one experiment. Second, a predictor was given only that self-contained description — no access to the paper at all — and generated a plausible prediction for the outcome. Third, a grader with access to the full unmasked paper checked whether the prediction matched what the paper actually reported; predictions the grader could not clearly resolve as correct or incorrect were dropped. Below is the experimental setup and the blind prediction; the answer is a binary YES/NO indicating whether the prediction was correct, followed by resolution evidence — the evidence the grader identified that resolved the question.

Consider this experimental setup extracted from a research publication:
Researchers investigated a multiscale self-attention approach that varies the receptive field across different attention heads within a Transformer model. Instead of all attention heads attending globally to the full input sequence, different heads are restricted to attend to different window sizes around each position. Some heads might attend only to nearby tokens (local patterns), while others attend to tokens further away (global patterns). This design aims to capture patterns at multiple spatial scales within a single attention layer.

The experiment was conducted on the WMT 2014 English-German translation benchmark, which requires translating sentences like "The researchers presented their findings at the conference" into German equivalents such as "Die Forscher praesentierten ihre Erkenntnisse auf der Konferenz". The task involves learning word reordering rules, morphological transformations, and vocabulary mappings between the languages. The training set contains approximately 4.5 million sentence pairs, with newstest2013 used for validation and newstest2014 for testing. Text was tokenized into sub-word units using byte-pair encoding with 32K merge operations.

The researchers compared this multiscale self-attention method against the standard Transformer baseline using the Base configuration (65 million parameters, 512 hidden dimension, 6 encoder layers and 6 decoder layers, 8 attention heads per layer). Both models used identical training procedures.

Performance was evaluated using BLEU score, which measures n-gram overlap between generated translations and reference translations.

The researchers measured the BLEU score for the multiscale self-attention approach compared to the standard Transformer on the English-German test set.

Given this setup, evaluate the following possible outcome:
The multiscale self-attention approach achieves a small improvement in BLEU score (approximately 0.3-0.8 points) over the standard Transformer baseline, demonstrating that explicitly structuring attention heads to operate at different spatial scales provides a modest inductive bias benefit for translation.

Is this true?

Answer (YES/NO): NO